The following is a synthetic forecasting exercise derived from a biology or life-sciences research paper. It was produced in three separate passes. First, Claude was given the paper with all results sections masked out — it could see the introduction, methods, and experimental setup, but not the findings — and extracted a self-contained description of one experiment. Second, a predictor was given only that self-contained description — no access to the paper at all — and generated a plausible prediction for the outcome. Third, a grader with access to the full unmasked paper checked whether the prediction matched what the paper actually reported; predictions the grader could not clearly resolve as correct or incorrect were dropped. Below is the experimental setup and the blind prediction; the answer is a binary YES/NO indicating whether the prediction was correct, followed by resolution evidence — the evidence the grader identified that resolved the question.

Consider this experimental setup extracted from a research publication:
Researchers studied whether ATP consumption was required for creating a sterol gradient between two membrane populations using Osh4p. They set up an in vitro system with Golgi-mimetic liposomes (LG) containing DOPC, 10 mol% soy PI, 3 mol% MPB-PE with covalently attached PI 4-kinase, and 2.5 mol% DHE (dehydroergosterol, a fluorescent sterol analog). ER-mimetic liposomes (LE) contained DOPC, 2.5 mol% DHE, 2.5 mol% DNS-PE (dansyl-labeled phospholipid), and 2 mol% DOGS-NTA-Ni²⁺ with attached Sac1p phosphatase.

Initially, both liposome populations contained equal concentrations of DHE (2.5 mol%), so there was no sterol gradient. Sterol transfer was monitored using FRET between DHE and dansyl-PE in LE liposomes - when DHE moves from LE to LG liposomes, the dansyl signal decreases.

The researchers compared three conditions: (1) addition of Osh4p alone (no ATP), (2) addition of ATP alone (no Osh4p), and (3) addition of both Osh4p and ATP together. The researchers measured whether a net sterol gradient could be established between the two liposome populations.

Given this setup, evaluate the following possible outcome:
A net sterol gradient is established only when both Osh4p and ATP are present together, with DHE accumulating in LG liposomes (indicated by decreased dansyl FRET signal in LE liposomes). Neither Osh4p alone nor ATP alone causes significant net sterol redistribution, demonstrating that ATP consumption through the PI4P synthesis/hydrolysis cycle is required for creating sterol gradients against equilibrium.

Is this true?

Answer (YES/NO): YES